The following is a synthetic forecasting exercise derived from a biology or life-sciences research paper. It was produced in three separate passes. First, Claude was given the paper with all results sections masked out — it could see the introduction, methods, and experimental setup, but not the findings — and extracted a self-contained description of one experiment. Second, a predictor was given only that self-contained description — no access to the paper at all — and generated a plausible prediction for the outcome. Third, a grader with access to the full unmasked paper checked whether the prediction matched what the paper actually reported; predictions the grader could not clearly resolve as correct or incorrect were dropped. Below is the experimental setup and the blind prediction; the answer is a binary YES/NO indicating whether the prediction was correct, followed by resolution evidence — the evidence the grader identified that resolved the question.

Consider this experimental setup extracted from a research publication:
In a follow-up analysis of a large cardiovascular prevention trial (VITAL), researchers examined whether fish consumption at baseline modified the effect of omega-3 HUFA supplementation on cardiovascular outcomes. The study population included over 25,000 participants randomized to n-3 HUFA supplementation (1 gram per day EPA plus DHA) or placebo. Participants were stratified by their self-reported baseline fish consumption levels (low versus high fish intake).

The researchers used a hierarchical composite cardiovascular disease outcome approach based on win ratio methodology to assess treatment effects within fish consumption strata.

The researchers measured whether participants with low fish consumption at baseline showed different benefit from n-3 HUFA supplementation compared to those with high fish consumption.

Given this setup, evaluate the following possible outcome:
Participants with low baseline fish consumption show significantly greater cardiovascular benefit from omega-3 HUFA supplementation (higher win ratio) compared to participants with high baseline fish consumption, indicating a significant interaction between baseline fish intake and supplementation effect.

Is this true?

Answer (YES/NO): YES